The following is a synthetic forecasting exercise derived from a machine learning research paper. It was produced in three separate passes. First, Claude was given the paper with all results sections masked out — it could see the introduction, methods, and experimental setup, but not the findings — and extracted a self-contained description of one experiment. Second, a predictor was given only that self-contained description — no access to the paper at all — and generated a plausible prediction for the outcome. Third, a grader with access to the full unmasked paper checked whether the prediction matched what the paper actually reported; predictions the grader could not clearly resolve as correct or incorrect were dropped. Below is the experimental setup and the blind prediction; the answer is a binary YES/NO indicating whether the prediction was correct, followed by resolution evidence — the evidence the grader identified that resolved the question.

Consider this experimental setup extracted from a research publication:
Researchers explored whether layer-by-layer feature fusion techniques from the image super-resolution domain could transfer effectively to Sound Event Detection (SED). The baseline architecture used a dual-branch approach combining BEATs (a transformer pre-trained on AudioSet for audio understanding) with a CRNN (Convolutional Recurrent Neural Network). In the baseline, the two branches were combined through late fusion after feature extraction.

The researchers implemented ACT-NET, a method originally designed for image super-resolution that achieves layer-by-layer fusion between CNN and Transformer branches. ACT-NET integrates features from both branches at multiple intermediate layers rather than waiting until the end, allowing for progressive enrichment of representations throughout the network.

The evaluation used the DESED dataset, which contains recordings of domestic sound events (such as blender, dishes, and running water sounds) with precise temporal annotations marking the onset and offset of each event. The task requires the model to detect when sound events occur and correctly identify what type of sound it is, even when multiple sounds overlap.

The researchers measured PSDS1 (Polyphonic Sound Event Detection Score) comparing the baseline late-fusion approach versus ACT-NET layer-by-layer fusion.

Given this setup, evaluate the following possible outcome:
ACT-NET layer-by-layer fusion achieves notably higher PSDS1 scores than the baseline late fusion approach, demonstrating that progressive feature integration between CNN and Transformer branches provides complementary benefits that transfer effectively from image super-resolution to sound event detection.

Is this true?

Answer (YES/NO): NO